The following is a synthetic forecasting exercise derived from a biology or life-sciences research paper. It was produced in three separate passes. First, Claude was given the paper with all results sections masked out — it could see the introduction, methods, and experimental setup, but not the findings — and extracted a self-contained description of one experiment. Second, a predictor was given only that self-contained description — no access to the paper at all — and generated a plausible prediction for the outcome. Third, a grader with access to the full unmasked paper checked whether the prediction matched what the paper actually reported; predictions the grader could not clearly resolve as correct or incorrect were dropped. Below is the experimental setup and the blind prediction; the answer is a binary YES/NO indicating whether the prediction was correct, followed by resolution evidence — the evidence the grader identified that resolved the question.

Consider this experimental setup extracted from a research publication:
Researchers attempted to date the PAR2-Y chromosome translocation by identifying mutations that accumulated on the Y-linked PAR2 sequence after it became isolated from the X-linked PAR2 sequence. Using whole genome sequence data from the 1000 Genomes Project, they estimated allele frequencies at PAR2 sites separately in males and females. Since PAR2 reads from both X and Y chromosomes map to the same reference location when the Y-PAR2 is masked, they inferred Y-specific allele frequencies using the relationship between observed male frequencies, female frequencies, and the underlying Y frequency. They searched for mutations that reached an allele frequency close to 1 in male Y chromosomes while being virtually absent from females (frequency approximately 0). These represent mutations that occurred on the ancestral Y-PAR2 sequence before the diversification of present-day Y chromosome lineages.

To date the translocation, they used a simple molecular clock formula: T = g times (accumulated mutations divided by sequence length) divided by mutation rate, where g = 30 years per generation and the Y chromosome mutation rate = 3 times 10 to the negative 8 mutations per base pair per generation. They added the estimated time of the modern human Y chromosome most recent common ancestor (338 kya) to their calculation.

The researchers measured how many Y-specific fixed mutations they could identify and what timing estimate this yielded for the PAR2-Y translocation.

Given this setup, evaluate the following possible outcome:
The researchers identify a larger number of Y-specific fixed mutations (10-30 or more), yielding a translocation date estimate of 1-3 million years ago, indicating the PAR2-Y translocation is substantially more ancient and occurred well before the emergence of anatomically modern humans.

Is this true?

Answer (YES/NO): NO